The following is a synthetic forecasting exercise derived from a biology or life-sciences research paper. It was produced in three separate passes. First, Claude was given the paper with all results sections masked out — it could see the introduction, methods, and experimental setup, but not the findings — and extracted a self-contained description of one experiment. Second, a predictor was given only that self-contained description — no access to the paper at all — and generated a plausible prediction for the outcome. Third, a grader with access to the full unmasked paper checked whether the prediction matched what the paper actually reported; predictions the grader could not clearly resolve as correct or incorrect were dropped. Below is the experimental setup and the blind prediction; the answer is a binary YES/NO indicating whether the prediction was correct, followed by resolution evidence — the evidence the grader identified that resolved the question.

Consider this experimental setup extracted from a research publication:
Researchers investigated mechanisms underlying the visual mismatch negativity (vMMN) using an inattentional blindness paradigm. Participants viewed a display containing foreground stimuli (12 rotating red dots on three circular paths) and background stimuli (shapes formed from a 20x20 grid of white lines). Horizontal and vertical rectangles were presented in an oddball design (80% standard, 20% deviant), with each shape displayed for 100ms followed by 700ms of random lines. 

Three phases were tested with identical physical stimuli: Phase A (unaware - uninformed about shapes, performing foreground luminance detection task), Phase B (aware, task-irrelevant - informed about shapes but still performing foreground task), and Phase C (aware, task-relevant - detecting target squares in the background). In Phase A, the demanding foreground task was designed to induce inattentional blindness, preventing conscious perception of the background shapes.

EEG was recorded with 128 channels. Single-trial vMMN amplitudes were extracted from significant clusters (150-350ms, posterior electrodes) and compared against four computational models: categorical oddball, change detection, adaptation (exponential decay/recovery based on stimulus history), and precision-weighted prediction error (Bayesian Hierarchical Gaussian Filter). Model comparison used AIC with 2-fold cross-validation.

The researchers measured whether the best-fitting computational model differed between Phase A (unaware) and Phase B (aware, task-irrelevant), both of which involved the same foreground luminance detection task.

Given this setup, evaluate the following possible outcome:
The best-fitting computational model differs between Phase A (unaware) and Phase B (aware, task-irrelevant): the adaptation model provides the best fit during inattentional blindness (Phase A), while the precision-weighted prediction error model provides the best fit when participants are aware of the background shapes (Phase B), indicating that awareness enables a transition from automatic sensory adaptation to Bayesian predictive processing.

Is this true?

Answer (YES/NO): NO